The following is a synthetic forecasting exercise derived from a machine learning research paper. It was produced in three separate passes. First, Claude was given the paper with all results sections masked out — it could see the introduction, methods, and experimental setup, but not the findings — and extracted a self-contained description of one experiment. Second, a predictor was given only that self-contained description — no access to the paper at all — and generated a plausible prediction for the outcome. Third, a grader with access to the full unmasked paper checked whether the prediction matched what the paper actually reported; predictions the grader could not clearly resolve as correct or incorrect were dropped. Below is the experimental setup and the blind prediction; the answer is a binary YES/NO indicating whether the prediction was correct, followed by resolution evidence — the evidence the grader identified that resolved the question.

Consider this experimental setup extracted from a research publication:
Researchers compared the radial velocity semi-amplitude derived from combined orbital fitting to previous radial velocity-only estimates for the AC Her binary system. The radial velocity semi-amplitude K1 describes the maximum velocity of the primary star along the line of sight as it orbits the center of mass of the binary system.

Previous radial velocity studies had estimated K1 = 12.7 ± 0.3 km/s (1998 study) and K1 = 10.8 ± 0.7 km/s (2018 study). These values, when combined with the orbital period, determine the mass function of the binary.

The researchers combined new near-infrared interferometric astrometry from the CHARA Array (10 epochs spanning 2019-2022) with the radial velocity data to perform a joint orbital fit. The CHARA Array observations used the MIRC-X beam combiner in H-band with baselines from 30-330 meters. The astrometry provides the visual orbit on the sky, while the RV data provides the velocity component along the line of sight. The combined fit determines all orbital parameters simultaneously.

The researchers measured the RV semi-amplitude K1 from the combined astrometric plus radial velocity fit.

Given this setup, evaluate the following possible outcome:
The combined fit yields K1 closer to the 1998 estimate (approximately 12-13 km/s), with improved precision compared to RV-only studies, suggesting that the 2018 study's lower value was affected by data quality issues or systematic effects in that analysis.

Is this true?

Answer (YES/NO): NO